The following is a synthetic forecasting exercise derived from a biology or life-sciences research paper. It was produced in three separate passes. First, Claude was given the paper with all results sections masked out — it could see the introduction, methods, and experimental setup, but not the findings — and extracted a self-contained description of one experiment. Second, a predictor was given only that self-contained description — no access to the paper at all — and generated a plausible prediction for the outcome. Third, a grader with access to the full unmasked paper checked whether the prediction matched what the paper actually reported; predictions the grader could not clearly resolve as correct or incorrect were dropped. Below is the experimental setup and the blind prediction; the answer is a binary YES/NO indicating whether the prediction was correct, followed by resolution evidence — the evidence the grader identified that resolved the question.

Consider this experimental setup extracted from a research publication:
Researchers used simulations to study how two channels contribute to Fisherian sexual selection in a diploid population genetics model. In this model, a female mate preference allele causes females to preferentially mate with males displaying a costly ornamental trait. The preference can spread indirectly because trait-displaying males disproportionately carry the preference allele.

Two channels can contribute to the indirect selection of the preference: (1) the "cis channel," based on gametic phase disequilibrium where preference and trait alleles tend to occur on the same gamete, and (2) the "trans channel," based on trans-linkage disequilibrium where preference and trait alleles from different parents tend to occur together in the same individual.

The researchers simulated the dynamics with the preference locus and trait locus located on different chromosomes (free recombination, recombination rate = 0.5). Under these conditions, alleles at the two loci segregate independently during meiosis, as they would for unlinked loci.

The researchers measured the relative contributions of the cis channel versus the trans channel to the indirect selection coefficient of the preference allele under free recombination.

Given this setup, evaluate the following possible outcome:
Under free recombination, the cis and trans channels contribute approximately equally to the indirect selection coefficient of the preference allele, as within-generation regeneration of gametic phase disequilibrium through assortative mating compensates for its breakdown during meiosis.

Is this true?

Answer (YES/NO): YES